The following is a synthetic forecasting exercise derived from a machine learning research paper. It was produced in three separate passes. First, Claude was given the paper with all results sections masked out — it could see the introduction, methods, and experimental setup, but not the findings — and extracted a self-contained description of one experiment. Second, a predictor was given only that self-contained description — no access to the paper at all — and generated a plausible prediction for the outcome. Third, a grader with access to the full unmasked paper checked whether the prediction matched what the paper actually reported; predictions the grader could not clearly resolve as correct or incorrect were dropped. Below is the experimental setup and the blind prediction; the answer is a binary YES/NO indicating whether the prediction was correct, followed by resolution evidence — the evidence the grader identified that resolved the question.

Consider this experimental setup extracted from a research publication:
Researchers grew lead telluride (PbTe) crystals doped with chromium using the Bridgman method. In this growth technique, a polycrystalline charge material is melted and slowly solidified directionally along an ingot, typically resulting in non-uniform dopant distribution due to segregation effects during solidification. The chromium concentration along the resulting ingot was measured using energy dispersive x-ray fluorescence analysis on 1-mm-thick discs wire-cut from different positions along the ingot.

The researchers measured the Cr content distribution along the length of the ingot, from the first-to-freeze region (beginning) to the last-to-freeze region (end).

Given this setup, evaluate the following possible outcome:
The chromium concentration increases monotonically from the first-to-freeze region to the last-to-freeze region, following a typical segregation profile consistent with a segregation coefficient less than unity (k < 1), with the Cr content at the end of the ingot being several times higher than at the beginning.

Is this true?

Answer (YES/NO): NO